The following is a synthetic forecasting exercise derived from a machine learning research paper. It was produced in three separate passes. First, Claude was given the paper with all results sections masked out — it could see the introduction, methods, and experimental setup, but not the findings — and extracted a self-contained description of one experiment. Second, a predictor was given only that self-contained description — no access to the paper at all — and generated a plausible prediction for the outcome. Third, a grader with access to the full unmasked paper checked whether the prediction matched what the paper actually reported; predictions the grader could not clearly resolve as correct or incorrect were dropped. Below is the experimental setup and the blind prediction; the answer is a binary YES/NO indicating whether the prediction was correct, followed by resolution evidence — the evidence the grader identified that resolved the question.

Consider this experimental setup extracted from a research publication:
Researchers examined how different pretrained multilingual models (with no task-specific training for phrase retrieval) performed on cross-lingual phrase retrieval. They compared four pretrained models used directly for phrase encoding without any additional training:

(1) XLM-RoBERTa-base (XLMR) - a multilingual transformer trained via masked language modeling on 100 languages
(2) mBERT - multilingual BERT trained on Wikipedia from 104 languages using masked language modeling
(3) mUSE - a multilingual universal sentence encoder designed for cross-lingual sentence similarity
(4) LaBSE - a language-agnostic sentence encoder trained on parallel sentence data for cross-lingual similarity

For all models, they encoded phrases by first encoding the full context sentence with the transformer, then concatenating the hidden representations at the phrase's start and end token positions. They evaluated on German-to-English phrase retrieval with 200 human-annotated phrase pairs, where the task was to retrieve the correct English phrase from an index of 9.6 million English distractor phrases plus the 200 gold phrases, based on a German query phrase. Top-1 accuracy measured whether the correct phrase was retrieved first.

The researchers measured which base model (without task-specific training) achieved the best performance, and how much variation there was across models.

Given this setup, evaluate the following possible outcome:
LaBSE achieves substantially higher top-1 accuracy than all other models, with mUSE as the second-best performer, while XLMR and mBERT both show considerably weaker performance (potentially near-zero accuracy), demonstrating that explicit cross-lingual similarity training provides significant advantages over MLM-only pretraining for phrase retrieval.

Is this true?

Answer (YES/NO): YES